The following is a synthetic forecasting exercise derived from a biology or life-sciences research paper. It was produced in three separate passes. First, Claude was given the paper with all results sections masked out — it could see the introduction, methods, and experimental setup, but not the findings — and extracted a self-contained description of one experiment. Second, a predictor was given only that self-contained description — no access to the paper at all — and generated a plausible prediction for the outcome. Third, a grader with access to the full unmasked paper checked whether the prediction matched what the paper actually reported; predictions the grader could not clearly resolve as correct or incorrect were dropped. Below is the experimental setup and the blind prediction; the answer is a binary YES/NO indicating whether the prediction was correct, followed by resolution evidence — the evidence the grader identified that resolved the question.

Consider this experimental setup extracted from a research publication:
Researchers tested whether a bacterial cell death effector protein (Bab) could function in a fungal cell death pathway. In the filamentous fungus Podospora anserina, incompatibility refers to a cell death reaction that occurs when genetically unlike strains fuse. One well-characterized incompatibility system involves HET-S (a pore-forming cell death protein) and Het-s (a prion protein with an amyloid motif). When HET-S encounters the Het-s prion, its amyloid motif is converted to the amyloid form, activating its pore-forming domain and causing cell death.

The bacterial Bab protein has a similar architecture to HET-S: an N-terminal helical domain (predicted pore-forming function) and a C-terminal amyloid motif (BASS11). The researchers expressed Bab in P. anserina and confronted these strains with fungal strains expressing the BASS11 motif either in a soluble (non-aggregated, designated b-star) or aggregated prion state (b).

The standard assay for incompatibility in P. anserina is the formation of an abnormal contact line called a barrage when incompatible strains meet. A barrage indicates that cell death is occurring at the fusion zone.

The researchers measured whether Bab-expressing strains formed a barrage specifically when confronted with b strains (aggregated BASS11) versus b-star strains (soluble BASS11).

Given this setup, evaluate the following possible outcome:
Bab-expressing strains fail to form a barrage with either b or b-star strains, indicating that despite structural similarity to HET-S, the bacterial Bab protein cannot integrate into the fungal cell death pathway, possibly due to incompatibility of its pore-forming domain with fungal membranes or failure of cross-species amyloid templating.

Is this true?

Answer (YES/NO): NO